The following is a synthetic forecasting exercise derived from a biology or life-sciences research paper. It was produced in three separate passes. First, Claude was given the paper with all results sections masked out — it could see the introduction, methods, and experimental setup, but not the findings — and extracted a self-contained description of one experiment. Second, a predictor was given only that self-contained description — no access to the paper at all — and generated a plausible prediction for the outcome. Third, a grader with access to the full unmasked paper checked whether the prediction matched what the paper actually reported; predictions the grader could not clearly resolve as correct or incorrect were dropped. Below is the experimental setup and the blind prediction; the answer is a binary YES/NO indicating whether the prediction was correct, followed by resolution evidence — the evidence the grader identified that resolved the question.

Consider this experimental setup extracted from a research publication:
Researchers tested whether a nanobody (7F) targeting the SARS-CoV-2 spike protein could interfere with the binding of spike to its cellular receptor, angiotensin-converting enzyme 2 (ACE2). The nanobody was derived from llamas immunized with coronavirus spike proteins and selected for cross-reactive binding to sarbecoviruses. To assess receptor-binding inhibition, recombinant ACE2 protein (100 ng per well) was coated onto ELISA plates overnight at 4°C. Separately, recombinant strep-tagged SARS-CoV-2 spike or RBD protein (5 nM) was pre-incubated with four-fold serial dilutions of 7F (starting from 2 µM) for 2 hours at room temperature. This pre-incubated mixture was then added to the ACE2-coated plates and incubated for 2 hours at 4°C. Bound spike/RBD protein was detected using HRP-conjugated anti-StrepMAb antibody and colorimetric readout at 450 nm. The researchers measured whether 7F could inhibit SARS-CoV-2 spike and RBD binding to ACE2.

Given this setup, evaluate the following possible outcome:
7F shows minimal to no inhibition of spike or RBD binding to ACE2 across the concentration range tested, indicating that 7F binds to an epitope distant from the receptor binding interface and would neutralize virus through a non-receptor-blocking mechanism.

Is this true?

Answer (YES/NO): YES